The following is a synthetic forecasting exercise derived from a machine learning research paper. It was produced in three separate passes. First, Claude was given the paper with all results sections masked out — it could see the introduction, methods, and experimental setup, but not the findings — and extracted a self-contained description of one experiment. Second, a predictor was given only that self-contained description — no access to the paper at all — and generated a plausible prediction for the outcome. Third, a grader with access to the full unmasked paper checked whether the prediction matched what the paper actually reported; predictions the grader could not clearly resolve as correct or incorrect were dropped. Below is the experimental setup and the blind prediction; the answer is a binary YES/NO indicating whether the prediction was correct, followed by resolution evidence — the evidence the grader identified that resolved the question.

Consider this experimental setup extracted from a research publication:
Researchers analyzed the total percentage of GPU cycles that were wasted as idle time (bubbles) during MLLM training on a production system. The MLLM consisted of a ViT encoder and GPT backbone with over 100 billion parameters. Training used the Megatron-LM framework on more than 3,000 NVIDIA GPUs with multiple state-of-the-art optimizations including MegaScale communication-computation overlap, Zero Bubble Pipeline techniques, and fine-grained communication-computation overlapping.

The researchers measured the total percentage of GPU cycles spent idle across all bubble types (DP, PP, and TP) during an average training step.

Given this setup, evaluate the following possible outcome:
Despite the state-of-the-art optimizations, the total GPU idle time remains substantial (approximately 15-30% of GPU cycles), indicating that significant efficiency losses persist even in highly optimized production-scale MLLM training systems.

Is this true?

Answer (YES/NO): NO